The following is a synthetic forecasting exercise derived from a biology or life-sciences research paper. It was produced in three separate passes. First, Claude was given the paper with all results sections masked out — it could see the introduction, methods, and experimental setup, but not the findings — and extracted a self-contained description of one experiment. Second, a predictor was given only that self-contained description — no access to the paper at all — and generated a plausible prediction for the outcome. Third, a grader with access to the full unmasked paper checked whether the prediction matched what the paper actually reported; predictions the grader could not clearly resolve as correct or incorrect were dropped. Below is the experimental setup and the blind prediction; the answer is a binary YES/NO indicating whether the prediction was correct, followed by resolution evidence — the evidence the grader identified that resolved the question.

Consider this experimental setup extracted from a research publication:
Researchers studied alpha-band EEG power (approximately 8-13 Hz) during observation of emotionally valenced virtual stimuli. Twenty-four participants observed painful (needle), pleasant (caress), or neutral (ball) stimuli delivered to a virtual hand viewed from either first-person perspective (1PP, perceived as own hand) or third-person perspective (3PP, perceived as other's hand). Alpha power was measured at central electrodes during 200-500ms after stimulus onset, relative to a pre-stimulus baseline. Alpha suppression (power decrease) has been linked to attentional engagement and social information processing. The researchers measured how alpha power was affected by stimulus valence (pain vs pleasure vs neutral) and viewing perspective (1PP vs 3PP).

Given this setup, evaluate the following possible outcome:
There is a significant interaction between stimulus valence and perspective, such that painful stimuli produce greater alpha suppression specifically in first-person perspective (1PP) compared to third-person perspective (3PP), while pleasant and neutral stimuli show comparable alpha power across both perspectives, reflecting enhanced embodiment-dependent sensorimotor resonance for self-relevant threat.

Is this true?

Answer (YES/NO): NO